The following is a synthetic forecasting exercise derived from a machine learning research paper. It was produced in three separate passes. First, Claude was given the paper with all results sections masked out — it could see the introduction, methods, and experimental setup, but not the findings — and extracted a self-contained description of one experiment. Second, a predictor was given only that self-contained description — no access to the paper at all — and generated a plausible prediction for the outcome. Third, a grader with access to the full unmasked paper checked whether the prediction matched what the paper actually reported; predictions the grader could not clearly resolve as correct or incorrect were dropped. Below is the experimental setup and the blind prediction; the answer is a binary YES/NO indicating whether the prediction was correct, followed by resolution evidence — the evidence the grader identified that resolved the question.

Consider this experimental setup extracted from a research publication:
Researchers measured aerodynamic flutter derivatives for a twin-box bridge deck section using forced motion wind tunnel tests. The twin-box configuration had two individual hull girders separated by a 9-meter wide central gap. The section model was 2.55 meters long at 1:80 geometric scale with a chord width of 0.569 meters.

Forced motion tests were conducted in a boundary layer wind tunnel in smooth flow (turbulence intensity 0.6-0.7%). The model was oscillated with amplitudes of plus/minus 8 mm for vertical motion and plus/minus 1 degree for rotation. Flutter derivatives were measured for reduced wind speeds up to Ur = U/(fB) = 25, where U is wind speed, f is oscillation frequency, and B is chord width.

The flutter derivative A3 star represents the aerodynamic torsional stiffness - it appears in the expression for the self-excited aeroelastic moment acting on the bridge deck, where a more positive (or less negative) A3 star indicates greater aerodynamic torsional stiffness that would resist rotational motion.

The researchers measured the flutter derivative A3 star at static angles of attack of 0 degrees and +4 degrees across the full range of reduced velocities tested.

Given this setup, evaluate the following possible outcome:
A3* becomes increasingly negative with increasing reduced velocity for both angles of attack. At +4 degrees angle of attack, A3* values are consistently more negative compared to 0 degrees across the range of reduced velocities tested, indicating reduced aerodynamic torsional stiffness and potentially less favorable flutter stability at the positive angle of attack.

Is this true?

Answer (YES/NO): NO